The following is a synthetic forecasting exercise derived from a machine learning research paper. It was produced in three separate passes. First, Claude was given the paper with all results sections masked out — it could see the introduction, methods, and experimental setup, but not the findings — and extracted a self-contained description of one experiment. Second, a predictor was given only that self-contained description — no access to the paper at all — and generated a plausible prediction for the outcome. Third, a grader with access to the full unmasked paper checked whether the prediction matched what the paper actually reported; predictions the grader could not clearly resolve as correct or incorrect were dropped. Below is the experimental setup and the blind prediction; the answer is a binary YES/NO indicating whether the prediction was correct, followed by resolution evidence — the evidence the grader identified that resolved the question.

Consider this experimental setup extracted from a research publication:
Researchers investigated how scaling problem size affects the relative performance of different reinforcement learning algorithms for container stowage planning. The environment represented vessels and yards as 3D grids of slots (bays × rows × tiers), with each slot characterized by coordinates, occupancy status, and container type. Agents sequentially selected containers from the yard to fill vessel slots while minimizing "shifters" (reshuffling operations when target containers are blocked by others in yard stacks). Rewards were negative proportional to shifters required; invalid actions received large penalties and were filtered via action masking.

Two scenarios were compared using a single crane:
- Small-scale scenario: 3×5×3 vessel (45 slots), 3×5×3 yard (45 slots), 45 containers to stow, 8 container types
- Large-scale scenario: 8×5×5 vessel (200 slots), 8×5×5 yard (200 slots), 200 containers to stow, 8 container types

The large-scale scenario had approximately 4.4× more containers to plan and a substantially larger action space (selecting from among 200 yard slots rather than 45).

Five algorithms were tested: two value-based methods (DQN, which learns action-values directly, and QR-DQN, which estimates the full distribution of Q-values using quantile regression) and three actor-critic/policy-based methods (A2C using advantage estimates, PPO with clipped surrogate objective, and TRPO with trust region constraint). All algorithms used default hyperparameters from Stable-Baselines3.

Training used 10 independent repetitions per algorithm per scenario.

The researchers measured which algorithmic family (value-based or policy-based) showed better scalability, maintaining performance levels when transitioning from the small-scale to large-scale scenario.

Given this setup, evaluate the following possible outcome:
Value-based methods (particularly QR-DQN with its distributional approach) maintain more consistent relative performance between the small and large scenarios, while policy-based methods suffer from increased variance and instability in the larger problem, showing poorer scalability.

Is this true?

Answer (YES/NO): NO